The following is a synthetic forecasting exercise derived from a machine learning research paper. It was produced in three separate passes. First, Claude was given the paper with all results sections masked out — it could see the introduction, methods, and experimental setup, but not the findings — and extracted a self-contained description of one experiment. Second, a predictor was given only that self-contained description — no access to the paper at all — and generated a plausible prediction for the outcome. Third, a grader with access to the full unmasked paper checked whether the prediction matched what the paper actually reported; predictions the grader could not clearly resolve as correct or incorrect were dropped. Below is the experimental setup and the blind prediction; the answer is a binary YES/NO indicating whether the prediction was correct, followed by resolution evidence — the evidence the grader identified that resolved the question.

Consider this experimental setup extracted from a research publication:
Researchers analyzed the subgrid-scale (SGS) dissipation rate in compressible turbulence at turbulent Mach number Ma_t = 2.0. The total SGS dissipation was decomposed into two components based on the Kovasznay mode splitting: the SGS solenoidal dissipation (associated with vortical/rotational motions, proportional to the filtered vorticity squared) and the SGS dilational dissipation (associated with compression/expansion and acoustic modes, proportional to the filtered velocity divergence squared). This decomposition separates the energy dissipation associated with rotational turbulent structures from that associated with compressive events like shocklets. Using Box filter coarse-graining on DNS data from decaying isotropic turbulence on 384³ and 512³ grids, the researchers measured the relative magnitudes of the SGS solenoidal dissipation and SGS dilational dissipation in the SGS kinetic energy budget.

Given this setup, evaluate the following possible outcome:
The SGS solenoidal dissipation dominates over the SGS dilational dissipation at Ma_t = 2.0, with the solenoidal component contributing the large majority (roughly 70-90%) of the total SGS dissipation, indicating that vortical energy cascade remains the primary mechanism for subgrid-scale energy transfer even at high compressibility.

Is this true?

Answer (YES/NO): NO